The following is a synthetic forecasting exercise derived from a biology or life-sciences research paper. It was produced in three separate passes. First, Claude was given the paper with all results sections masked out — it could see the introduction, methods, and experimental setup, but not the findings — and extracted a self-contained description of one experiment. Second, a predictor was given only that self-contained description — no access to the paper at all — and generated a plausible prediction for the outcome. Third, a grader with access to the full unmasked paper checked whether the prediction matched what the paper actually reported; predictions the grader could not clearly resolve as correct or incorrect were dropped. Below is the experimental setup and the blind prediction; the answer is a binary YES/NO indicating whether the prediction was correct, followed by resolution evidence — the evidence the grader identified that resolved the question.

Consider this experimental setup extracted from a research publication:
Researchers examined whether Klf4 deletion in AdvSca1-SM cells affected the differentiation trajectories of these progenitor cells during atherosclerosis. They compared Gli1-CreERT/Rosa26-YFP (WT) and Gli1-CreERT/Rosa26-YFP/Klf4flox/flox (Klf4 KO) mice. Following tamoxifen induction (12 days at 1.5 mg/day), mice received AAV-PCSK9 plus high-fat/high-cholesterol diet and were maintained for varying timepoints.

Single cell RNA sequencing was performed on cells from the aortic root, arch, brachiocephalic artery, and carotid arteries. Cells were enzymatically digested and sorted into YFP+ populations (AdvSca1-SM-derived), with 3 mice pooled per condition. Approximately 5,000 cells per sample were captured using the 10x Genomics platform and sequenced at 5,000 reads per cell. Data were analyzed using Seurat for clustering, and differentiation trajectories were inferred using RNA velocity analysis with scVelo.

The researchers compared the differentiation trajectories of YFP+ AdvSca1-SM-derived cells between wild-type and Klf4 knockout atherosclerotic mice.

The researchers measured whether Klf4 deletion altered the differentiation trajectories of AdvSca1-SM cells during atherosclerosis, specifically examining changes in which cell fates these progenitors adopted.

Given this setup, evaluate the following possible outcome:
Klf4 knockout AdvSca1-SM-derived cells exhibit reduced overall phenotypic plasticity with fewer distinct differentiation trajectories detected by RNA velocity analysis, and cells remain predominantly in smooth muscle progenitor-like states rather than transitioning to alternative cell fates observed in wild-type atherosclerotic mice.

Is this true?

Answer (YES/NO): NO